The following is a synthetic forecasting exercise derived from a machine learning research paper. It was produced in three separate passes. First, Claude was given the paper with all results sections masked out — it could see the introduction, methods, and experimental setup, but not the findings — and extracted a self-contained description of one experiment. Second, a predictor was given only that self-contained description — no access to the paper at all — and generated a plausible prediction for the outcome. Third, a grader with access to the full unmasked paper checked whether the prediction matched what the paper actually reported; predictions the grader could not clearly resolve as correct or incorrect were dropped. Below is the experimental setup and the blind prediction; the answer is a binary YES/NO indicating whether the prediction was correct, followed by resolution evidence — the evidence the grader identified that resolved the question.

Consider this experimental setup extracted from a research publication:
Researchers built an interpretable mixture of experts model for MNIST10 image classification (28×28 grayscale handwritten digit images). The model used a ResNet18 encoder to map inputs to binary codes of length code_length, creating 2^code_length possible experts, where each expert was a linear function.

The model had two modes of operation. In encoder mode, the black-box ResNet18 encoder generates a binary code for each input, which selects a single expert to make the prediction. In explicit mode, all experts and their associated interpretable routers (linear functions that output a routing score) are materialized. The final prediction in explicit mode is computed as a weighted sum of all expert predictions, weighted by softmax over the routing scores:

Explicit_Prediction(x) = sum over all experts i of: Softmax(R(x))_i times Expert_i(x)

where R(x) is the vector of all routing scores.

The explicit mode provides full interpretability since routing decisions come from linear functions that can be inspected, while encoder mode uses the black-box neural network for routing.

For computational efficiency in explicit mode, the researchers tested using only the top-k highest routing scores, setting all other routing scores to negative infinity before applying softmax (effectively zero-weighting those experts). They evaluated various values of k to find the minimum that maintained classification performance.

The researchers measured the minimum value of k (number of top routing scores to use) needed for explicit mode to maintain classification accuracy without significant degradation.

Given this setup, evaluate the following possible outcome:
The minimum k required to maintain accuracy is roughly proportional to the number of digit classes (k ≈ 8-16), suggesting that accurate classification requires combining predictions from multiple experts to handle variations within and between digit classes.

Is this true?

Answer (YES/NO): YES